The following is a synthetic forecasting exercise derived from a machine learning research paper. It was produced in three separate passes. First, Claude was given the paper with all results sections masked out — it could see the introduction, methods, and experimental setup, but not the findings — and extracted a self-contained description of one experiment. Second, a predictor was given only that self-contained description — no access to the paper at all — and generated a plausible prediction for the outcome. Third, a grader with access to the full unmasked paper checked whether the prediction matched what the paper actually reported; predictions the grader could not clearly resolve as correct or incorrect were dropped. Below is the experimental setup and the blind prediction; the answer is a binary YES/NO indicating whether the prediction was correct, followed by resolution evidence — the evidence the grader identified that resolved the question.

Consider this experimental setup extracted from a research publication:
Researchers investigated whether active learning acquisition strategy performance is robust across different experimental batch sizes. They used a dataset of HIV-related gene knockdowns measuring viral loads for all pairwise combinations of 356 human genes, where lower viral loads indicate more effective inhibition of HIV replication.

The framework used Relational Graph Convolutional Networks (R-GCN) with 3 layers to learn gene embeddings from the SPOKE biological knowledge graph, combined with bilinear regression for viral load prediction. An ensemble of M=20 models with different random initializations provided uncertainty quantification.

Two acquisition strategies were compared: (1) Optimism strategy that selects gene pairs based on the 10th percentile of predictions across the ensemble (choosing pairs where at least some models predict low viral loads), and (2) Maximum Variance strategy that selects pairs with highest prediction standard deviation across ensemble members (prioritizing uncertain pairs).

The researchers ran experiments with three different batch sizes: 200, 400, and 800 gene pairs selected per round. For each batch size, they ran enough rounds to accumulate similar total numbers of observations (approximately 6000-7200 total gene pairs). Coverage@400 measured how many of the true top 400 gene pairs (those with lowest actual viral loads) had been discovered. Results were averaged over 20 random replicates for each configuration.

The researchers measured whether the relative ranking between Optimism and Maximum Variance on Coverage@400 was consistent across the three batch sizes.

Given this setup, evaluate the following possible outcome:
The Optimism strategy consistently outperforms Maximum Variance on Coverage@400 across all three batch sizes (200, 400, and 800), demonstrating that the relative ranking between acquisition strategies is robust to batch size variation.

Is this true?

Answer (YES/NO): YES